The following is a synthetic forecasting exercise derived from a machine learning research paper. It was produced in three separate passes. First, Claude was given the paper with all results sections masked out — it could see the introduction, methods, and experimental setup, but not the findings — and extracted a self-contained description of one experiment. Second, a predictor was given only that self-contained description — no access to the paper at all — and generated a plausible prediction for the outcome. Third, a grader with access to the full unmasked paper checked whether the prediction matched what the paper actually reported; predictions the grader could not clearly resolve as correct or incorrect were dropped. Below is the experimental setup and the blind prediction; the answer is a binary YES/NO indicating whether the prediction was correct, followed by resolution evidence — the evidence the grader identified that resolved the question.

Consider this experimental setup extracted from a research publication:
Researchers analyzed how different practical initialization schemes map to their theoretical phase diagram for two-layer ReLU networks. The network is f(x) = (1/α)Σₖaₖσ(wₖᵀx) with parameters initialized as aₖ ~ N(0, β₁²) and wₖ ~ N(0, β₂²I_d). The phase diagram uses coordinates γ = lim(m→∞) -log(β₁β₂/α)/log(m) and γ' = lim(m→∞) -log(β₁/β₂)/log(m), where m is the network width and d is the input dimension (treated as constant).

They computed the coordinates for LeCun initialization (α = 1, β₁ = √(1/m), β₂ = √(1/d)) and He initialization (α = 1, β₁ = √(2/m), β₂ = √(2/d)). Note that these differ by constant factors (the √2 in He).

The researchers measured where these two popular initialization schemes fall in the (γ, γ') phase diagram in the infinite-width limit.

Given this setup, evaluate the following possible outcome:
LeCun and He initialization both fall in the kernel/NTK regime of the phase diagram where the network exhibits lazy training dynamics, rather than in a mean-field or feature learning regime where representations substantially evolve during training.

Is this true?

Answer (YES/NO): YES